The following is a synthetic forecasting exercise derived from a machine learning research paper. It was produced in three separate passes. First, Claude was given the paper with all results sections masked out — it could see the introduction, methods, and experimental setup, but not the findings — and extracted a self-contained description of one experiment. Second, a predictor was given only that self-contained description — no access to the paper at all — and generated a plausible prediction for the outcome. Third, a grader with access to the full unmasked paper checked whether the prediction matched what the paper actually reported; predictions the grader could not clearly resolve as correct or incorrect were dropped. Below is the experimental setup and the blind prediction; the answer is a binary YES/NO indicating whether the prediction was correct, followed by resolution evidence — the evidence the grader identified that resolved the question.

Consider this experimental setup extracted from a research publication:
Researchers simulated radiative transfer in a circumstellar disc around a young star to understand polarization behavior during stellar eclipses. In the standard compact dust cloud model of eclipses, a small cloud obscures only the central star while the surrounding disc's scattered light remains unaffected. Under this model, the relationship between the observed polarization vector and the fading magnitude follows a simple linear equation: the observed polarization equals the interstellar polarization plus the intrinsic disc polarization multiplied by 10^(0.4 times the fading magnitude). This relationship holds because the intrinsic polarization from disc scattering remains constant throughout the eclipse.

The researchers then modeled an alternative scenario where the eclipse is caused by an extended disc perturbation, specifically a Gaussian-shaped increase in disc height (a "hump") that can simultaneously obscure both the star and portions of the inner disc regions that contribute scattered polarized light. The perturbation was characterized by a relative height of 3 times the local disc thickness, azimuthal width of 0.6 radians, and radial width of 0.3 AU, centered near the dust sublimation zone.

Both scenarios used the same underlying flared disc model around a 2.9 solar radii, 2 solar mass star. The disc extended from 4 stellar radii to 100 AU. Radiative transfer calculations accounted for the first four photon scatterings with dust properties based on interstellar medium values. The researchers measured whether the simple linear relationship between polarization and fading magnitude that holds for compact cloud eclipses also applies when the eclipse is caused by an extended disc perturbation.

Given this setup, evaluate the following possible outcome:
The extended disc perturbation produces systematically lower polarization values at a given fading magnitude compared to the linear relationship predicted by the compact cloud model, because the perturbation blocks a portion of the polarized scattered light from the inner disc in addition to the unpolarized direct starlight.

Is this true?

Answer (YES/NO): NO